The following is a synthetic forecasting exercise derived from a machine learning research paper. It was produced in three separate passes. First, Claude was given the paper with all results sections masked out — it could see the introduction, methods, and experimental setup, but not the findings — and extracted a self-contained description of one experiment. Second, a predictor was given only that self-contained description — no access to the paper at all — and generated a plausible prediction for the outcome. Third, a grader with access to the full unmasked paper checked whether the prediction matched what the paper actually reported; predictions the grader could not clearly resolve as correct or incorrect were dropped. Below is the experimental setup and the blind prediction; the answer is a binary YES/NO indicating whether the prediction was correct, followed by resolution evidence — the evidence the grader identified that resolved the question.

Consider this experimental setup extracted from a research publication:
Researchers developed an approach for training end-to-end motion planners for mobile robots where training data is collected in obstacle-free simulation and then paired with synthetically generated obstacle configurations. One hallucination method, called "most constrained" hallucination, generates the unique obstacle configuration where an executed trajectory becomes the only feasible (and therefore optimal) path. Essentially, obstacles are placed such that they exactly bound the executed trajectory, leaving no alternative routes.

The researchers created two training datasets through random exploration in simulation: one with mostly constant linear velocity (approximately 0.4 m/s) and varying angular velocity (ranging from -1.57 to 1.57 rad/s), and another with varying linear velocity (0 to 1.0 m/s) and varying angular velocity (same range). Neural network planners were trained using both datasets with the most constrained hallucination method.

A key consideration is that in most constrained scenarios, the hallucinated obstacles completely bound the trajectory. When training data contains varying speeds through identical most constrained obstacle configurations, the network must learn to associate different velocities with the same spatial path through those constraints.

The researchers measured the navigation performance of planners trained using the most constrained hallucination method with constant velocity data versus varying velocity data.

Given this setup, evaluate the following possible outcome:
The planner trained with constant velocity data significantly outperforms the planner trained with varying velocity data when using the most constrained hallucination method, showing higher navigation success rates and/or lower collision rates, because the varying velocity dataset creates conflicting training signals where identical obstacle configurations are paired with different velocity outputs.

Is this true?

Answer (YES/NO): YES